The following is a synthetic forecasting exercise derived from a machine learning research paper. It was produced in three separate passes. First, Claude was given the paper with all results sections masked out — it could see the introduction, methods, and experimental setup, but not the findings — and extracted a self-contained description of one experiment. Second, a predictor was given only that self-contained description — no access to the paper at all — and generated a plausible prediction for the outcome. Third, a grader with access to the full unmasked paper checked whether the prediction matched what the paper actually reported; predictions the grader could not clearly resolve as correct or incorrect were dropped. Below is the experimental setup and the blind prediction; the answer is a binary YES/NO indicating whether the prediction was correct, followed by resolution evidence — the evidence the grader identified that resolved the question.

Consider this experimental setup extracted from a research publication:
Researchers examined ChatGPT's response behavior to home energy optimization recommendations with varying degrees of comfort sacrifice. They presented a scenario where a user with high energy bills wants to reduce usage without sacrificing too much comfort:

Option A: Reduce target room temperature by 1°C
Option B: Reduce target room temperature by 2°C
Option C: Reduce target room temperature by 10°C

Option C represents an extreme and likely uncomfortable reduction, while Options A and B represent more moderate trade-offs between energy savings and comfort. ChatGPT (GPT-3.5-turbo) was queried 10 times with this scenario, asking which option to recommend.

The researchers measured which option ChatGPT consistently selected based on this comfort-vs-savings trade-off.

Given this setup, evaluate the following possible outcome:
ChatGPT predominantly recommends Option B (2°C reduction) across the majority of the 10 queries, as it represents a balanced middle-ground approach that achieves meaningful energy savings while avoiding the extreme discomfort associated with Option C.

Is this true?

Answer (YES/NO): NO